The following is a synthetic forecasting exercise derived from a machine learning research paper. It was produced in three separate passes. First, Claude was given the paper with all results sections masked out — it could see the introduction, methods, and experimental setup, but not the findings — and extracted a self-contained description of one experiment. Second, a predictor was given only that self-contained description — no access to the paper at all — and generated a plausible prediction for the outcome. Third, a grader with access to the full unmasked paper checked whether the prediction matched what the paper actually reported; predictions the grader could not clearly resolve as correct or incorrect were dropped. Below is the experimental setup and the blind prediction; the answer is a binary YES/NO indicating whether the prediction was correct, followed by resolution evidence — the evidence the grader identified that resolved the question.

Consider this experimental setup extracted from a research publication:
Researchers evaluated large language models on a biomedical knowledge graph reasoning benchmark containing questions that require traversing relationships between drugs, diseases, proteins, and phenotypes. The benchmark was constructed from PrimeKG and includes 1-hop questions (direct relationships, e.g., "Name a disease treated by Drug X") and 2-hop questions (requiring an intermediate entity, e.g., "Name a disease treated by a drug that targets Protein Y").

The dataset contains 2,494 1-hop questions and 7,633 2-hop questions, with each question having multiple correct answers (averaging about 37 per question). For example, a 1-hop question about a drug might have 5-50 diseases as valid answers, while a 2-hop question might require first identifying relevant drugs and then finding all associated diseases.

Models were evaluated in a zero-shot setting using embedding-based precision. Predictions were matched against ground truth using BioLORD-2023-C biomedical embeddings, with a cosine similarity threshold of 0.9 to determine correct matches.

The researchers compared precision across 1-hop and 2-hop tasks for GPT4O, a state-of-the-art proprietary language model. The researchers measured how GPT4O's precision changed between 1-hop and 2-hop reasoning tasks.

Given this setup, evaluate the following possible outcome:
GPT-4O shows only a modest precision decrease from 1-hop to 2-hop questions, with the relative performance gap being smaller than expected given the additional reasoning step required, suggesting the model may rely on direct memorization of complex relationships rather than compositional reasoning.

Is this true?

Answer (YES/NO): NO